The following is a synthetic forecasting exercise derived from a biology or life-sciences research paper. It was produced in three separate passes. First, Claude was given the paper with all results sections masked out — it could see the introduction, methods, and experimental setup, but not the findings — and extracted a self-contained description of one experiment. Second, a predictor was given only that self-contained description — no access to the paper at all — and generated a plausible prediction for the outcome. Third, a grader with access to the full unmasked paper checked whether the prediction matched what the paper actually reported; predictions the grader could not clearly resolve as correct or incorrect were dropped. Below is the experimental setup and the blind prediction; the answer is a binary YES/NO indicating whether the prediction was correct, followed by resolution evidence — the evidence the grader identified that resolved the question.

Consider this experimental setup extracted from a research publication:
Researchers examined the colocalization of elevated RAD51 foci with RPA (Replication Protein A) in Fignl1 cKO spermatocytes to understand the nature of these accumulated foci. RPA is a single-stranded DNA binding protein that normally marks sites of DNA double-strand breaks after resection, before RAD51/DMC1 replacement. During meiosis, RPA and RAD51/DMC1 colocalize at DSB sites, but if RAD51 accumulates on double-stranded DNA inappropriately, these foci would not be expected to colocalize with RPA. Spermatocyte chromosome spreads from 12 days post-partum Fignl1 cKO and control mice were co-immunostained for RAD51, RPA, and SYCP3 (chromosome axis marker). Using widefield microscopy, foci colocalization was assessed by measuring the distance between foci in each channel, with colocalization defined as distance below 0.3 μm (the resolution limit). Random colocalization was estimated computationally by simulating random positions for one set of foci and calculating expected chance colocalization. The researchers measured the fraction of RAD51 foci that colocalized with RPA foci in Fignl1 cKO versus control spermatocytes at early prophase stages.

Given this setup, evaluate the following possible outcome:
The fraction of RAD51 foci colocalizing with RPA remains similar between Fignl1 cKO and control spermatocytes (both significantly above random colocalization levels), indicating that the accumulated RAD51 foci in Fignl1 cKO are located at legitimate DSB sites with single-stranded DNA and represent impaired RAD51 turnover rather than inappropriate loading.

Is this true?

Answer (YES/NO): NO